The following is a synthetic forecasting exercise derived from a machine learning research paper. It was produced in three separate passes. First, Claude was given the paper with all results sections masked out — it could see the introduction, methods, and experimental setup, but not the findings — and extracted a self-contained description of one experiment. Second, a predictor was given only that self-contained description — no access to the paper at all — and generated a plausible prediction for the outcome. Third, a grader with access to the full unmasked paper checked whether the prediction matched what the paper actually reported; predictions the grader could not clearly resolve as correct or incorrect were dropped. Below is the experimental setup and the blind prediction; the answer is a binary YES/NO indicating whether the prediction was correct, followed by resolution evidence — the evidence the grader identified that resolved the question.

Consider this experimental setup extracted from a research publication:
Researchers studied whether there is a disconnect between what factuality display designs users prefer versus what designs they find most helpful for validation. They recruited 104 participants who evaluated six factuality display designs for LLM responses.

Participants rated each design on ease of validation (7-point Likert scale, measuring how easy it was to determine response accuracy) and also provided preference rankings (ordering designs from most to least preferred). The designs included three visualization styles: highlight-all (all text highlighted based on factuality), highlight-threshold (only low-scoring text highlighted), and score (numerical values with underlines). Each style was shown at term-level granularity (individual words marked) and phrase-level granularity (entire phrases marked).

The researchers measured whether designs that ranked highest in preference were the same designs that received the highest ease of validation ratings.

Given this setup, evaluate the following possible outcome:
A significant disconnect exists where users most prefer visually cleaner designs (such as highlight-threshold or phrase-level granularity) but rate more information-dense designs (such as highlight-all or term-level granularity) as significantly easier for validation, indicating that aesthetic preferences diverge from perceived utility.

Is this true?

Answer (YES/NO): NO